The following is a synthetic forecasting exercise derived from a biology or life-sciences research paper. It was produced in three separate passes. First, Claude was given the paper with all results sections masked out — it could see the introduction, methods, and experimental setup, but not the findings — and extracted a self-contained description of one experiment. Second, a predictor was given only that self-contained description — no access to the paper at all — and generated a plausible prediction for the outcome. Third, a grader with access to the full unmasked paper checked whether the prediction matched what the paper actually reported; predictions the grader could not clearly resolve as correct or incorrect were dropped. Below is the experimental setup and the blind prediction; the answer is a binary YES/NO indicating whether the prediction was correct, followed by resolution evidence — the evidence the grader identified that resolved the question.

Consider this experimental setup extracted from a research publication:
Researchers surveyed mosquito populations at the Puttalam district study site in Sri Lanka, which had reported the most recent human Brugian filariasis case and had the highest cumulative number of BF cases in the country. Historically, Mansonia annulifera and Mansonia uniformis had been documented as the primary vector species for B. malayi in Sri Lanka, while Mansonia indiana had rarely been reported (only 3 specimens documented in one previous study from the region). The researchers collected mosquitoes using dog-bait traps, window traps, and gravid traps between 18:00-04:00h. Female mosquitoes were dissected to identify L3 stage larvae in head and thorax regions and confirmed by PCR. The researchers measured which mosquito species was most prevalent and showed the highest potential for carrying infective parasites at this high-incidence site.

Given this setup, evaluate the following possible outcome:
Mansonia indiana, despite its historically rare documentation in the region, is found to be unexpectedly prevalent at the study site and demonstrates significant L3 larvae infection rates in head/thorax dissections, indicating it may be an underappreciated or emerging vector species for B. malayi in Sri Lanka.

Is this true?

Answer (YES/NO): YES